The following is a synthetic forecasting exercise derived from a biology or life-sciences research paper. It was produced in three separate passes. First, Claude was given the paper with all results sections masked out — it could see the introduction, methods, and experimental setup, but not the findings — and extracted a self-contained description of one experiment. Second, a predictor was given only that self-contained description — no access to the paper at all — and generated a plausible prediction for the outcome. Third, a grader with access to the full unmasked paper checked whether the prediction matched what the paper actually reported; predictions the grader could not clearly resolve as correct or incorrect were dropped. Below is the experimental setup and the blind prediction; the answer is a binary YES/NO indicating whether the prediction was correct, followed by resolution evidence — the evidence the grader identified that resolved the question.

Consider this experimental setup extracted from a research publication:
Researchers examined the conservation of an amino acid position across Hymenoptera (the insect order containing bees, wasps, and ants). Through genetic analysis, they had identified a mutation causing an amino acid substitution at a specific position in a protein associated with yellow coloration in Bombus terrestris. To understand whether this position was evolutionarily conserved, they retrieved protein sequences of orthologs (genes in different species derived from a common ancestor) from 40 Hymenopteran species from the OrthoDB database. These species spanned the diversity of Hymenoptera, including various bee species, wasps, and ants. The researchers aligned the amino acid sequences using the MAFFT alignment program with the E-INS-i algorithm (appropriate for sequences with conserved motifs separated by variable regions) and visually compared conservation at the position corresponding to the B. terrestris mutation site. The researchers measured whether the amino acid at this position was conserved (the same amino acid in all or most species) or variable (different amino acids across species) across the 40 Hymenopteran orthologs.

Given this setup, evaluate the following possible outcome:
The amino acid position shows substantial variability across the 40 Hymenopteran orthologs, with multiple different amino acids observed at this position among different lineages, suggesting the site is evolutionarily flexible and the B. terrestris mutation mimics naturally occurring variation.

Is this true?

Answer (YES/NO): NO